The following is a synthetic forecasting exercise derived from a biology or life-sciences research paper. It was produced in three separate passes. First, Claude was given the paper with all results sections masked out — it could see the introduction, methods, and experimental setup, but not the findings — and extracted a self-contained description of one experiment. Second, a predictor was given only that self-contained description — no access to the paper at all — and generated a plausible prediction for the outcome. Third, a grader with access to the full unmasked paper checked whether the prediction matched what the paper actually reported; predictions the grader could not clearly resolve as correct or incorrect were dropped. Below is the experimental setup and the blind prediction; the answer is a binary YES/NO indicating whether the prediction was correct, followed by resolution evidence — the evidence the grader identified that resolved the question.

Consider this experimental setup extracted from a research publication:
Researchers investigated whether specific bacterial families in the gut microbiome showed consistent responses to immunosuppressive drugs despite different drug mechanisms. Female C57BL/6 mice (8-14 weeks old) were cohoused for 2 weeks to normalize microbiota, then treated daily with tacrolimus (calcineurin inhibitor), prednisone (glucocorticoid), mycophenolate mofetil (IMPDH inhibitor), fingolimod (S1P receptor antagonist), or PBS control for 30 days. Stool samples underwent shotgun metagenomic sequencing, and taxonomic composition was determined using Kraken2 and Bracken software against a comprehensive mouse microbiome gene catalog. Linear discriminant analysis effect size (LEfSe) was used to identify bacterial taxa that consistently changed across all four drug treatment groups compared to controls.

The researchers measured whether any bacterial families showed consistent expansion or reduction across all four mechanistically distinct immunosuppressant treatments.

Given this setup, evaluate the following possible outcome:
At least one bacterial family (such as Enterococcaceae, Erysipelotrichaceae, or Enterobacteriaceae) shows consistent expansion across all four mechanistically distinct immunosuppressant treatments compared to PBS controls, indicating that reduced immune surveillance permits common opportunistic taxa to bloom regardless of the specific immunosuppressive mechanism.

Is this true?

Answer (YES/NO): NO